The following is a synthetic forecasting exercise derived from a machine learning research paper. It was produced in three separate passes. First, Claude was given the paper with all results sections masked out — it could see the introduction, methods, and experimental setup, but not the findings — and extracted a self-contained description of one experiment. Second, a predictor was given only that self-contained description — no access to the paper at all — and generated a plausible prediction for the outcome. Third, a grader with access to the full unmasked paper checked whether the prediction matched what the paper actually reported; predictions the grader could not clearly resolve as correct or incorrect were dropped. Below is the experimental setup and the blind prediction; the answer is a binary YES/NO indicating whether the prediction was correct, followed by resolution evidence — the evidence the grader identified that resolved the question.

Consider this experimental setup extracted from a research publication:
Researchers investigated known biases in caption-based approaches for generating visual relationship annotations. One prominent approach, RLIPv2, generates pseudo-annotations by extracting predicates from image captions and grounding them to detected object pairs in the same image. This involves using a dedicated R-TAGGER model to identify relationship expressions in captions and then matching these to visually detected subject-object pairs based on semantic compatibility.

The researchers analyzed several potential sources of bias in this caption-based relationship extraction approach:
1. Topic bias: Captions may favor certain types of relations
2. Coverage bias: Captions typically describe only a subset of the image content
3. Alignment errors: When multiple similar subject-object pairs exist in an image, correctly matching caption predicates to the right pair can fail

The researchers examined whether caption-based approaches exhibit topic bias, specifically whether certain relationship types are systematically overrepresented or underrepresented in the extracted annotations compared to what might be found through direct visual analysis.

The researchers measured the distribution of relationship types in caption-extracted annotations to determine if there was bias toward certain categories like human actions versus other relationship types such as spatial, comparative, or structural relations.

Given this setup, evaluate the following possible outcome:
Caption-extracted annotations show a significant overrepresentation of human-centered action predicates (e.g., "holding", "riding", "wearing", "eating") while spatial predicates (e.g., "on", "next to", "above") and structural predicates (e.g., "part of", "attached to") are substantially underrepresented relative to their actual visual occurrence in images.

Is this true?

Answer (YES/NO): NO